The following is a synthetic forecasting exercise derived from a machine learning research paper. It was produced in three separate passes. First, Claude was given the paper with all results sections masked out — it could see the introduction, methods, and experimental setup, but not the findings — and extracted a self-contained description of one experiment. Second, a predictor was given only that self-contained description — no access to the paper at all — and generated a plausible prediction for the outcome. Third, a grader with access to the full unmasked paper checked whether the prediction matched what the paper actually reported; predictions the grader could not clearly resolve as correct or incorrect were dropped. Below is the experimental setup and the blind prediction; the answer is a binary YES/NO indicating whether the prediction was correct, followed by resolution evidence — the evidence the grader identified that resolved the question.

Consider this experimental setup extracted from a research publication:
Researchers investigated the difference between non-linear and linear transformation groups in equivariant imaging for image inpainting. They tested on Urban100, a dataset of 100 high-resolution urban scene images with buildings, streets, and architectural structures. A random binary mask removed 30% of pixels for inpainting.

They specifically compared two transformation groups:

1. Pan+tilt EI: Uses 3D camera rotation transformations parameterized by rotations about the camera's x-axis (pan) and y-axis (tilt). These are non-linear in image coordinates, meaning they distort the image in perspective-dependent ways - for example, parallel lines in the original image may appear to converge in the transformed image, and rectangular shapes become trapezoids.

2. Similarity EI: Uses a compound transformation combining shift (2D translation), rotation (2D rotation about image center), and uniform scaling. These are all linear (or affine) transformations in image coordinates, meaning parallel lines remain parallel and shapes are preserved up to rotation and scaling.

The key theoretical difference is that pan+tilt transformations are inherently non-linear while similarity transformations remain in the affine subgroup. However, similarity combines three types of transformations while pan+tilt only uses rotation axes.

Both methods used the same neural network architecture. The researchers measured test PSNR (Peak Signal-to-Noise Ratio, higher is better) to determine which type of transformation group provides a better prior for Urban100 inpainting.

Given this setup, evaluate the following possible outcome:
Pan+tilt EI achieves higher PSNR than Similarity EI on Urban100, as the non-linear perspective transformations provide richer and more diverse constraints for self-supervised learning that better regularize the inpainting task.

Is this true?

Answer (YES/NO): NO